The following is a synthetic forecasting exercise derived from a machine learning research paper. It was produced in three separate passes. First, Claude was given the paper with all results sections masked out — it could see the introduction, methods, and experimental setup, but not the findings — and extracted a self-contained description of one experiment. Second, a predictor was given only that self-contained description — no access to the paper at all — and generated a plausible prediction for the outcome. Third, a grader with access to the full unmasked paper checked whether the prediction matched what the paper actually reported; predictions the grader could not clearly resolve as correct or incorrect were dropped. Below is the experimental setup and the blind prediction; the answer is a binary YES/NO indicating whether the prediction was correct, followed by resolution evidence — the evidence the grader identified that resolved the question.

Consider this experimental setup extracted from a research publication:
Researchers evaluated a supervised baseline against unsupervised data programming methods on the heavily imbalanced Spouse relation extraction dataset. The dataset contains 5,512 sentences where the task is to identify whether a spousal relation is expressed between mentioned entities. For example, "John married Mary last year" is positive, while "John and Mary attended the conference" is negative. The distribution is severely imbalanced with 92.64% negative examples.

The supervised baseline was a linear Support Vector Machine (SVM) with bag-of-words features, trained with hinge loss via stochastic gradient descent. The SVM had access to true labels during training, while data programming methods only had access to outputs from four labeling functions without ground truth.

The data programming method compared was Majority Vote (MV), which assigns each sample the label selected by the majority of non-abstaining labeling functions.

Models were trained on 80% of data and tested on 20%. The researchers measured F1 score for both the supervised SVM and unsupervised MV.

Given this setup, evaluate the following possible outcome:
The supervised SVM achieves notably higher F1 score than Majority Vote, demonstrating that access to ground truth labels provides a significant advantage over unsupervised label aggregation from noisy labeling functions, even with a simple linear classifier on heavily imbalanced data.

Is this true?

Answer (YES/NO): NO